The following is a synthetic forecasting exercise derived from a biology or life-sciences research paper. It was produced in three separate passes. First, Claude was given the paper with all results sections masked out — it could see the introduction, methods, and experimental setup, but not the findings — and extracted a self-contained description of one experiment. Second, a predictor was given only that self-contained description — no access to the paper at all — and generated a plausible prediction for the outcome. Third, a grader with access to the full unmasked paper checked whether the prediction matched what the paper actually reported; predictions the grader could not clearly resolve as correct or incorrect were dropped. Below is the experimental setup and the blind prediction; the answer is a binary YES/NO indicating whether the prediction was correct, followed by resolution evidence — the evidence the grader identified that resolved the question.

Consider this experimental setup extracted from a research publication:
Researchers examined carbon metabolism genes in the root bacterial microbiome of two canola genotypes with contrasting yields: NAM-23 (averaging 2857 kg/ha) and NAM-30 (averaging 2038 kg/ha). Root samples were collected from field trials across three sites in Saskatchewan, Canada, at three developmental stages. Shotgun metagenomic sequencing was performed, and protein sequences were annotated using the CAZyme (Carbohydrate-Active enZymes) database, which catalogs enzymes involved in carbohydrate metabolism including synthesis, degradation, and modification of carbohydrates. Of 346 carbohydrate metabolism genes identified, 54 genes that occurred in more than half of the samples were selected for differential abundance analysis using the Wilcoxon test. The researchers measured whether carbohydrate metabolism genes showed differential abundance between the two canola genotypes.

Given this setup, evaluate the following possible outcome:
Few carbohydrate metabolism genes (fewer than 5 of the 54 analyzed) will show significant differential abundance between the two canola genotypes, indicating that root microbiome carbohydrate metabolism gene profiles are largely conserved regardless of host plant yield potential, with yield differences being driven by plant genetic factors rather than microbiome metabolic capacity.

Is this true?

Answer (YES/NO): NO